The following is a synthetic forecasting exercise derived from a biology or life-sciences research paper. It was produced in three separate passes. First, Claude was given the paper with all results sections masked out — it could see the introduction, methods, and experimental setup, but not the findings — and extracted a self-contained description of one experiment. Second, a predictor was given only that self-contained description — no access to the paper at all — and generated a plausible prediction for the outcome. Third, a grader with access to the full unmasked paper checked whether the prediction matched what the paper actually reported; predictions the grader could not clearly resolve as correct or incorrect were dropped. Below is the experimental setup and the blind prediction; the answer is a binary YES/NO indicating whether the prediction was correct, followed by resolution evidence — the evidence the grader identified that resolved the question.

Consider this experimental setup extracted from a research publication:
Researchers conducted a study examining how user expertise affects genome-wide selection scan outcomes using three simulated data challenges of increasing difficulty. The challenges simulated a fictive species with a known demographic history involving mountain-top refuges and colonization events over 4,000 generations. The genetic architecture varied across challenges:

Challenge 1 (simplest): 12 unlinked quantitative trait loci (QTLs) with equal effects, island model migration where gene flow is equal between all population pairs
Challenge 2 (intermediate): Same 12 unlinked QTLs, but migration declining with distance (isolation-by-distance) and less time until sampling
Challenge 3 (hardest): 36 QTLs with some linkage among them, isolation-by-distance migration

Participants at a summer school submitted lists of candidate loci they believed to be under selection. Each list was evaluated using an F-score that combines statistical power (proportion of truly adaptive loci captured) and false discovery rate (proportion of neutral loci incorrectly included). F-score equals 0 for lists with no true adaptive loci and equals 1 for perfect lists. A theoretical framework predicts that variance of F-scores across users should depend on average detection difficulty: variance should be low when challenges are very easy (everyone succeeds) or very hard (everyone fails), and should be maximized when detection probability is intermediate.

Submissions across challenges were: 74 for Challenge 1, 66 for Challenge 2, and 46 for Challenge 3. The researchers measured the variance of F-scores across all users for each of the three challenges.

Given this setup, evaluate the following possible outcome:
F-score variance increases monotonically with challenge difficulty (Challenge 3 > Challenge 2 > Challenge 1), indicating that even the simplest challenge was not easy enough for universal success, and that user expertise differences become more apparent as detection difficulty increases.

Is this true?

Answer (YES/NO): NO